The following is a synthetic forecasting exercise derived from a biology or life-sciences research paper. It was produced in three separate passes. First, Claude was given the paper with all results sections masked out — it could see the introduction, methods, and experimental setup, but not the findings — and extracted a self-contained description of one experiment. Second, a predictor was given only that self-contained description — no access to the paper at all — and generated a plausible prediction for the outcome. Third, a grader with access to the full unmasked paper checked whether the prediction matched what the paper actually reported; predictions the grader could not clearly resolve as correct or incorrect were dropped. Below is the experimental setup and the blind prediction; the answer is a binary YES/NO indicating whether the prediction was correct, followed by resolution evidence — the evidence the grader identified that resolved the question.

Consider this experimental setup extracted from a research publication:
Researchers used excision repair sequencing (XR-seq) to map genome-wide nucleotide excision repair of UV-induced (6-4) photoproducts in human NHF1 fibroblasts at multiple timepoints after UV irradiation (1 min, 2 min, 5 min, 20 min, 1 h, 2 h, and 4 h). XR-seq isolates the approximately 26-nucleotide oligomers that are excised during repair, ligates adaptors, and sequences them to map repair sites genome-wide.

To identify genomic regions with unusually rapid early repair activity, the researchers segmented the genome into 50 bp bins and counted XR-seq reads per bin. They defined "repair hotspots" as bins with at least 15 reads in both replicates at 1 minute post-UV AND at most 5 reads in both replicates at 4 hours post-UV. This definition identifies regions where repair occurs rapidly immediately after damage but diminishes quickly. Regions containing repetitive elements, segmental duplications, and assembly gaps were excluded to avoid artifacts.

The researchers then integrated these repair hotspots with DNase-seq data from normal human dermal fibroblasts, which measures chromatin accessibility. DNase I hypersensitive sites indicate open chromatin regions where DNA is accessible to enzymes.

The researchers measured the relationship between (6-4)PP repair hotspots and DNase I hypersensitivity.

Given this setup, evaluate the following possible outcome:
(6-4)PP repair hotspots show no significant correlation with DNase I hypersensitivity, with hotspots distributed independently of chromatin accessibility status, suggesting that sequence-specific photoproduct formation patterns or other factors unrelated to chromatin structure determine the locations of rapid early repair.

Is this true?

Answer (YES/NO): NO